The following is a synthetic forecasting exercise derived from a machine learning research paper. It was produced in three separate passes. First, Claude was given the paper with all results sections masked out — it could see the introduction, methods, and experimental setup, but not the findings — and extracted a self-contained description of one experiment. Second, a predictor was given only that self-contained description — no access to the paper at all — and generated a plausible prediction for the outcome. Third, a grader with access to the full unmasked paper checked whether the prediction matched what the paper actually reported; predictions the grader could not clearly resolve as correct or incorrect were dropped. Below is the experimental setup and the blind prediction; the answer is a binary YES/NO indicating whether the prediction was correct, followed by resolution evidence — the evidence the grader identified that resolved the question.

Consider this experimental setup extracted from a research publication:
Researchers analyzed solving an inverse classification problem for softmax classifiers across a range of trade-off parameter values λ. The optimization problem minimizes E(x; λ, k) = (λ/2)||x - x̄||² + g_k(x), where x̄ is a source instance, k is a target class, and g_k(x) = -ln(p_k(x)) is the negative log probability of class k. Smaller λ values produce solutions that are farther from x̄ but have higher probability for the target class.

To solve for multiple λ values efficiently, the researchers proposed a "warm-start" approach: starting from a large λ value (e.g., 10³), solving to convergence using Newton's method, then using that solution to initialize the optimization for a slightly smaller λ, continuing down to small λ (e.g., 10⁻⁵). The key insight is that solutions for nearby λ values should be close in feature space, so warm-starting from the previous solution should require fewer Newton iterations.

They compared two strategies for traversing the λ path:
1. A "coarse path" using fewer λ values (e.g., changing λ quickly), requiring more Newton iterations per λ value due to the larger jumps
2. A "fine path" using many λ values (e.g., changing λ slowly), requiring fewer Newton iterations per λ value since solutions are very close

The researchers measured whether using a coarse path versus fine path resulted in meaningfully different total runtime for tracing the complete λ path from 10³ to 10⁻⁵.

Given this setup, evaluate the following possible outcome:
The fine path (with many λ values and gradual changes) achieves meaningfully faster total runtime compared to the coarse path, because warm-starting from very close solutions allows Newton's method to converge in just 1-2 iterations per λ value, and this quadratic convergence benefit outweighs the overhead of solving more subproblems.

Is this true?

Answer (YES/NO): NO